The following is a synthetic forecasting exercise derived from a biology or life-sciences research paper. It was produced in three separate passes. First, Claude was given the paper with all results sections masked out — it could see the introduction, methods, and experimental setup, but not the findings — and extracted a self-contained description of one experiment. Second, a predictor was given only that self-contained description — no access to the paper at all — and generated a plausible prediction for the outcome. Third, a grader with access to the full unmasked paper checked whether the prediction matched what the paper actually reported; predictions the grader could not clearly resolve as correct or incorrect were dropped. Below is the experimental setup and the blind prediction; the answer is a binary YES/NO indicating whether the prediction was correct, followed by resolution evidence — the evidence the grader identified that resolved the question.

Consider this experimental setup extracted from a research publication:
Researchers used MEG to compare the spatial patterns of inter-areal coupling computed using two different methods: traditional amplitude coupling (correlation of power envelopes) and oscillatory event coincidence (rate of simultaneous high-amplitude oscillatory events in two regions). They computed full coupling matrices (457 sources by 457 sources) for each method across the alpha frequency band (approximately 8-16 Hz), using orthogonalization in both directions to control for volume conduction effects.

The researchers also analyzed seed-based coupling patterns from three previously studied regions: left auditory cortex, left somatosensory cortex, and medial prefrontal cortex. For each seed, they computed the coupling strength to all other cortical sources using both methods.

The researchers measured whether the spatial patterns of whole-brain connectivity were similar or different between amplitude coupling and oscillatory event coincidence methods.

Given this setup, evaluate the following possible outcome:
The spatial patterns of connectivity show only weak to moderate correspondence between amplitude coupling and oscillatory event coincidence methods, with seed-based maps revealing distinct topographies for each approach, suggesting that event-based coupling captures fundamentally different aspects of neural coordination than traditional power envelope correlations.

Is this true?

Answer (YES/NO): NO